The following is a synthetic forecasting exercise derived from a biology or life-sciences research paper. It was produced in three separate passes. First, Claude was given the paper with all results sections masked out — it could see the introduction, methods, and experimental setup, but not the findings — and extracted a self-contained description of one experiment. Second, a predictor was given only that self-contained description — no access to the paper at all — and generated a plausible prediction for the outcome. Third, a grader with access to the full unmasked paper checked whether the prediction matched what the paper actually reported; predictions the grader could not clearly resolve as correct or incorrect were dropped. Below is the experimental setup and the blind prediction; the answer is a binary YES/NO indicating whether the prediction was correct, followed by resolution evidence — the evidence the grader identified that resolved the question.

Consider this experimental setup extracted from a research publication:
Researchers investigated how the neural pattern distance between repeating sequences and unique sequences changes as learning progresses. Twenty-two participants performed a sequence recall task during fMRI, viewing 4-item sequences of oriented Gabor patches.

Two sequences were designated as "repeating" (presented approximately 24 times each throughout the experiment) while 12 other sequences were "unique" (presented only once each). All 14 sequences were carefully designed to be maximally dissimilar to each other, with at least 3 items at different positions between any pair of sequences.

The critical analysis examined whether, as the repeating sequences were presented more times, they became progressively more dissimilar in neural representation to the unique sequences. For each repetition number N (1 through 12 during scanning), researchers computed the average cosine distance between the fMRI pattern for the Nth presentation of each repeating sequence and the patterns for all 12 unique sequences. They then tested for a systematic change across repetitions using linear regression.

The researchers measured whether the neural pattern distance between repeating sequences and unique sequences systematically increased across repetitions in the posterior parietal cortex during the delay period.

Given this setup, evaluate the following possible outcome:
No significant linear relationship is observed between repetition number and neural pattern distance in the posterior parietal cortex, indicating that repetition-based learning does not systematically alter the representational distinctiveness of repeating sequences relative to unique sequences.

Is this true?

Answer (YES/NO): YES